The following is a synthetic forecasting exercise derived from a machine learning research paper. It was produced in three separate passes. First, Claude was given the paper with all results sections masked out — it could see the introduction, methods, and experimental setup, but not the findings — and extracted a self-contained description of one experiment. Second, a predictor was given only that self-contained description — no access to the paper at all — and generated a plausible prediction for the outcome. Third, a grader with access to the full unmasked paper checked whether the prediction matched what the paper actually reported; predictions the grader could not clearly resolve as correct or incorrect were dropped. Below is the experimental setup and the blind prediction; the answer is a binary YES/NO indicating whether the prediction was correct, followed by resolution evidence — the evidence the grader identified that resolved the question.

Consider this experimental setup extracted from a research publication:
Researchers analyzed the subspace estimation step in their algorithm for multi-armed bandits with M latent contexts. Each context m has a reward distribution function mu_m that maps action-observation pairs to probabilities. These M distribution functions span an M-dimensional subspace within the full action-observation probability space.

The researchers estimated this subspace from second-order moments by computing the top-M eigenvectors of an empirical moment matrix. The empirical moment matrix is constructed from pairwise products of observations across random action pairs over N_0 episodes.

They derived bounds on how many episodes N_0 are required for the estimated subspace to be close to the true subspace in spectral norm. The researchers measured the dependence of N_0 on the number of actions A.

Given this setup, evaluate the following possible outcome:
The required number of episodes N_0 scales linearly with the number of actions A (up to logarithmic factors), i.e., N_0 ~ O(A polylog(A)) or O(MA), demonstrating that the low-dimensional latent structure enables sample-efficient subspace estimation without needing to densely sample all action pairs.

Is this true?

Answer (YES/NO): NO